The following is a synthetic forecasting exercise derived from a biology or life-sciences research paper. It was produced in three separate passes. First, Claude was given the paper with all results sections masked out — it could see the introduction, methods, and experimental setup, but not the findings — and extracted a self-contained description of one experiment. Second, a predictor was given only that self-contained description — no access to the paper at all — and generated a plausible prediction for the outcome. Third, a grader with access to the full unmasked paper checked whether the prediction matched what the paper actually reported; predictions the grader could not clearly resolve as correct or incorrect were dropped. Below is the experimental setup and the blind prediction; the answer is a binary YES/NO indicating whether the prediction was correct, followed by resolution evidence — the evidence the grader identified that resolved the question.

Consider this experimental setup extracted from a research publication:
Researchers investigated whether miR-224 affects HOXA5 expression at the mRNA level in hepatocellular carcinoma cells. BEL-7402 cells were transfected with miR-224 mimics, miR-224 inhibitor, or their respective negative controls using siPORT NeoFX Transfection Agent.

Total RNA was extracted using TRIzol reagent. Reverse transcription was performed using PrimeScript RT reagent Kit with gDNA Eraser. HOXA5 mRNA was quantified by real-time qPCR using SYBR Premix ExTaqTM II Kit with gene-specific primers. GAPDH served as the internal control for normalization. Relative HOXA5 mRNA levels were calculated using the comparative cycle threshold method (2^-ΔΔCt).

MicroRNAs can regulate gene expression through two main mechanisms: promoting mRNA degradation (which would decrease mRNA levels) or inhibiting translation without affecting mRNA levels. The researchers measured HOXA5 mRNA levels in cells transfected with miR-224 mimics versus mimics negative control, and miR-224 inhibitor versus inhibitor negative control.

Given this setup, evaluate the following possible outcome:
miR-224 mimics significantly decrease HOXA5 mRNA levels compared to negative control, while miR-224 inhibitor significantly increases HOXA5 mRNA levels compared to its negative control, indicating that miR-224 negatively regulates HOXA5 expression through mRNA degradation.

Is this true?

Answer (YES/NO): NO